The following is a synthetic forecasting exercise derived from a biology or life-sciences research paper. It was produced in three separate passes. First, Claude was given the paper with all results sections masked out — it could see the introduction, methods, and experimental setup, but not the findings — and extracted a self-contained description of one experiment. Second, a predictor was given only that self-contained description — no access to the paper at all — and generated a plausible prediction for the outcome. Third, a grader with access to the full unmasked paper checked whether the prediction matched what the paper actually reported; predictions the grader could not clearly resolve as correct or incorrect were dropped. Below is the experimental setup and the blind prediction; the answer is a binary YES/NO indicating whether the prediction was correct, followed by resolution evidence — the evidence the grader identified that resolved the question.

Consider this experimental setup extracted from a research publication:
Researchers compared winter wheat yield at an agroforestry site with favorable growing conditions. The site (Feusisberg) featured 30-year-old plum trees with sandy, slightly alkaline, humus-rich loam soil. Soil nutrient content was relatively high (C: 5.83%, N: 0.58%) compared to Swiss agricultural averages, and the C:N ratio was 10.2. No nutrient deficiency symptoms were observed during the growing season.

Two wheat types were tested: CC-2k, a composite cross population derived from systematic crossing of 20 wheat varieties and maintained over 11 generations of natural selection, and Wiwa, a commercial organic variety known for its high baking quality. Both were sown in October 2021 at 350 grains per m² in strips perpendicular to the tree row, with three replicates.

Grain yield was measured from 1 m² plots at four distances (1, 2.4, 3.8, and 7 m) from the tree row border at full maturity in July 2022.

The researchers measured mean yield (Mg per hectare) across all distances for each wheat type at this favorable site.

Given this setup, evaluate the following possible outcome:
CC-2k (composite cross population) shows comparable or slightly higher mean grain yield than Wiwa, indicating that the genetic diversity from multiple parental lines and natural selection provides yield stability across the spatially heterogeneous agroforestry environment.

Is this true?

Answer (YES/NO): YES